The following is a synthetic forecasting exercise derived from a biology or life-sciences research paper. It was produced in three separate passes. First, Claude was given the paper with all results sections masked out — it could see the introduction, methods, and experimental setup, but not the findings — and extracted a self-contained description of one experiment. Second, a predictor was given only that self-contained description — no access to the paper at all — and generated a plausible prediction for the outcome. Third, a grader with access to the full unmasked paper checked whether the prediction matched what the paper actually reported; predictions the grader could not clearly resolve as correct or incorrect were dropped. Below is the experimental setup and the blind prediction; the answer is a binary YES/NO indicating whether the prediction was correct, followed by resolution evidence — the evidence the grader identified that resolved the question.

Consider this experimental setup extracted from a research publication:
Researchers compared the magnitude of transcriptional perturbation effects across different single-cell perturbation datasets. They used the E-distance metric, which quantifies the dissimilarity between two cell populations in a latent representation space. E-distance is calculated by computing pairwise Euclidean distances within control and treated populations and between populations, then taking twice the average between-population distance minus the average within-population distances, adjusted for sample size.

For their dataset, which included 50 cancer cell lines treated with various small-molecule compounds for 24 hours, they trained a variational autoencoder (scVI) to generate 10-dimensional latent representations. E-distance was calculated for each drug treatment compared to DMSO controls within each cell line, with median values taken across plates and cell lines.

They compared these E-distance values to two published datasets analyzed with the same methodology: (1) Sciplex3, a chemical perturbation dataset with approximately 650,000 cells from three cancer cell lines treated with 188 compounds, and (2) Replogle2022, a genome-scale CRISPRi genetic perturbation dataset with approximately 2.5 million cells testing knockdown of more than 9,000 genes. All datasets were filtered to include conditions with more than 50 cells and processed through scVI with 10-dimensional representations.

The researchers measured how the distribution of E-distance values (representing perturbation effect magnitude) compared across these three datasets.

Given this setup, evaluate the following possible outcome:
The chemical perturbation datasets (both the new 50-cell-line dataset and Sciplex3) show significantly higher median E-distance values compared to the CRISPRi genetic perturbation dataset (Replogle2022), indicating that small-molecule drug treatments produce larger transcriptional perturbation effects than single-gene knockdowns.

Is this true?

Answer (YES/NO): NO